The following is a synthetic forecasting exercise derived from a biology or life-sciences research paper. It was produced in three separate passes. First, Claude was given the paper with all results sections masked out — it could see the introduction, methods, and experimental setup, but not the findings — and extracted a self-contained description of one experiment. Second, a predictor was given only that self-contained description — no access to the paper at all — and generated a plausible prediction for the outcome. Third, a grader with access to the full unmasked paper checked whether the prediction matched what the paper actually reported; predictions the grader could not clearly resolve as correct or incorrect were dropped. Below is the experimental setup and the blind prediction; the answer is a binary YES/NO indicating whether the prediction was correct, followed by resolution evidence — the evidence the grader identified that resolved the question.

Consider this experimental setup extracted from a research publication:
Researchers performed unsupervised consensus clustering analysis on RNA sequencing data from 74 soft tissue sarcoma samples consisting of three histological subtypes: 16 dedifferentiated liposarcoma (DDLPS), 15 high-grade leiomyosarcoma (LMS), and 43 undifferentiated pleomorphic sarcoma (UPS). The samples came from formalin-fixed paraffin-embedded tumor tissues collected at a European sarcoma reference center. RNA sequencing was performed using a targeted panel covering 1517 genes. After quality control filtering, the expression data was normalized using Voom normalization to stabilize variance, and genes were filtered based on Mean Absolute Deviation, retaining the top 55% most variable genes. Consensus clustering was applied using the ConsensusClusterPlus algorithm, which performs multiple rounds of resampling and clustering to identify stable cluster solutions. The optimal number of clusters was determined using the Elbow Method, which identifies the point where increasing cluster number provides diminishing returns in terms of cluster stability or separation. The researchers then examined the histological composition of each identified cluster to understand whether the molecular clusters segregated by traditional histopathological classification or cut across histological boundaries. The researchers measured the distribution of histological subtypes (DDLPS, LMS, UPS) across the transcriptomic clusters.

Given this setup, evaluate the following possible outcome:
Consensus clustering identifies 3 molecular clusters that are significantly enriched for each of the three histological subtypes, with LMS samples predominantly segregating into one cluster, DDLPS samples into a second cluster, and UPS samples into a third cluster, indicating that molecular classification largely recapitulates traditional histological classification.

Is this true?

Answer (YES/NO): NO